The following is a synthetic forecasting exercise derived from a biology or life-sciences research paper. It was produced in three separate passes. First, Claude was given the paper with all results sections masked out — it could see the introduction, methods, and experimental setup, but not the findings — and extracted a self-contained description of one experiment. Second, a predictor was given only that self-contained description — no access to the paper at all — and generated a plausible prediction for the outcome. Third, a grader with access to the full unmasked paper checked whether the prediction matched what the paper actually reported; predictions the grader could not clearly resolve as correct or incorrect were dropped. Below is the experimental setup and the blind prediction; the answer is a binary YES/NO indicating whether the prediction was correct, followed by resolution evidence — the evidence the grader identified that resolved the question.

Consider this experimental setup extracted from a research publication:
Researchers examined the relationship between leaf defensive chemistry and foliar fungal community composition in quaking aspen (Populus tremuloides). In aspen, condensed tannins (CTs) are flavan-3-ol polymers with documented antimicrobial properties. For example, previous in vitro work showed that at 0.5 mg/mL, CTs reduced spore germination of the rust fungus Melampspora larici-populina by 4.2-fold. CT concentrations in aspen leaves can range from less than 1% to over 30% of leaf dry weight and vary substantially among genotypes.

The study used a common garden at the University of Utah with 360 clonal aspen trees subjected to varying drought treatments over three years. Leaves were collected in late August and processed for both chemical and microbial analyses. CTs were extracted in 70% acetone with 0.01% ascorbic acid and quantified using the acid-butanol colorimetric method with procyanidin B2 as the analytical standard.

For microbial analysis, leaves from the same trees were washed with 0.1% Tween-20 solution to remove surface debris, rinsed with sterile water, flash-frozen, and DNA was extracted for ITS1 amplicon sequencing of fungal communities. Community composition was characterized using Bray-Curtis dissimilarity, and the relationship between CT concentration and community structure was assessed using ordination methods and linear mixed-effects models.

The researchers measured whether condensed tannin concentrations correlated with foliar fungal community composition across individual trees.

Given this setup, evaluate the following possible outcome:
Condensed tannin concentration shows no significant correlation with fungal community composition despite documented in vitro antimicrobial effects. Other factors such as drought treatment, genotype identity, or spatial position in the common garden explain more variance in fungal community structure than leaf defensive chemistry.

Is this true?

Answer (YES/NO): YES